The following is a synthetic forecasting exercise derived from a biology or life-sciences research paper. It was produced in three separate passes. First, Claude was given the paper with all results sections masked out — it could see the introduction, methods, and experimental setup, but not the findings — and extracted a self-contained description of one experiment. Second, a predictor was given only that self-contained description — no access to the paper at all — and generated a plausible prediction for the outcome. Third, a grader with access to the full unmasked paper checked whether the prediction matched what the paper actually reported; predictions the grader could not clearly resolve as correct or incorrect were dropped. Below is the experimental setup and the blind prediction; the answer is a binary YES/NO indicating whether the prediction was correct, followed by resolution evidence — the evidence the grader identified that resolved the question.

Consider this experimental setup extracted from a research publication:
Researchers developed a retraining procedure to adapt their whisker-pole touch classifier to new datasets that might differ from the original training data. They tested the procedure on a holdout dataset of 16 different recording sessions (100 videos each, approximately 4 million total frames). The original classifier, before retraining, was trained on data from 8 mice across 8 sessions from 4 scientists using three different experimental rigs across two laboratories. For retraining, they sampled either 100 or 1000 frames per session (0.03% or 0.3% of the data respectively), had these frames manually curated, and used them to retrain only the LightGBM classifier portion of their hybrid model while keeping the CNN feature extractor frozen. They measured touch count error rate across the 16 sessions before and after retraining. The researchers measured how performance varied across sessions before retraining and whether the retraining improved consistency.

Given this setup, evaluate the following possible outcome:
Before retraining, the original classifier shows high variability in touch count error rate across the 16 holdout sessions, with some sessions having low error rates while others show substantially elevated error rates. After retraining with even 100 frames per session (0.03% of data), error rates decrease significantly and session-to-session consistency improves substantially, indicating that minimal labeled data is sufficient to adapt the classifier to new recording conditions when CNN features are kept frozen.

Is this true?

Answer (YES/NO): YES